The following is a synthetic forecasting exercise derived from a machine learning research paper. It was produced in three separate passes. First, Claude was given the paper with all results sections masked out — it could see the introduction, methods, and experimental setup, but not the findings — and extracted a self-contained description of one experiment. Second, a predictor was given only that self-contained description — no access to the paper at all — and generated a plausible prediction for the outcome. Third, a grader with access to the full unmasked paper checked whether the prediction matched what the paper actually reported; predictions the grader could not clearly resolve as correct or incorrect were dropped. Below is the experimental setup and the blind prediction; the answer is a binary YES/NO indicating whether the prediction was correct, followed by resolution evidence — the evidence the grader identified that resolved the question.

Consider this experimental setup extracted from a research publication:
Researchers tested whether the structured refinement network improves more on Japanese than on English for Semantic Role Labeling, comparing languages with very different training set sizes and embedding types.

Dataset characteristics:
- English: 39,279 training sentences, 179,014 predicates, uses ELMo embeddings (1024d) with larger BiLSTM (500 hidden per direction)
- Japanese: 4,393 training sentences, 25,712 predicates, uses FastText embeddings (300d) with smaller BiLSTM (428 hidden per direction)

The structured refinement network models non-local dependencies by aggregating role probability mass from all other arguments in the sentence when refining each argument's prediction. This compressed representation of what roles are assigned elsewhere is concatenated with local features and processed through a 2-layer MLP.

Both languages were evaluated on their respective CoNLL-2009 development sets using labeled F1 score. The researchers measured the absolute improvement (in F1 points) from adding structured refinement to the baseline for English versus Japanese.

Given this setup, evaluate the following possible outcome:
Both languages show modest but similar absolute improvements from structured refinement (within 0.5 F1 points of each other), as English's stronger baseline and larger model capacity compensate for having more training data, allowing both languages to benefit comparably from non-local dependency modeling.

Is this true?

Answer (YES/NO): NO